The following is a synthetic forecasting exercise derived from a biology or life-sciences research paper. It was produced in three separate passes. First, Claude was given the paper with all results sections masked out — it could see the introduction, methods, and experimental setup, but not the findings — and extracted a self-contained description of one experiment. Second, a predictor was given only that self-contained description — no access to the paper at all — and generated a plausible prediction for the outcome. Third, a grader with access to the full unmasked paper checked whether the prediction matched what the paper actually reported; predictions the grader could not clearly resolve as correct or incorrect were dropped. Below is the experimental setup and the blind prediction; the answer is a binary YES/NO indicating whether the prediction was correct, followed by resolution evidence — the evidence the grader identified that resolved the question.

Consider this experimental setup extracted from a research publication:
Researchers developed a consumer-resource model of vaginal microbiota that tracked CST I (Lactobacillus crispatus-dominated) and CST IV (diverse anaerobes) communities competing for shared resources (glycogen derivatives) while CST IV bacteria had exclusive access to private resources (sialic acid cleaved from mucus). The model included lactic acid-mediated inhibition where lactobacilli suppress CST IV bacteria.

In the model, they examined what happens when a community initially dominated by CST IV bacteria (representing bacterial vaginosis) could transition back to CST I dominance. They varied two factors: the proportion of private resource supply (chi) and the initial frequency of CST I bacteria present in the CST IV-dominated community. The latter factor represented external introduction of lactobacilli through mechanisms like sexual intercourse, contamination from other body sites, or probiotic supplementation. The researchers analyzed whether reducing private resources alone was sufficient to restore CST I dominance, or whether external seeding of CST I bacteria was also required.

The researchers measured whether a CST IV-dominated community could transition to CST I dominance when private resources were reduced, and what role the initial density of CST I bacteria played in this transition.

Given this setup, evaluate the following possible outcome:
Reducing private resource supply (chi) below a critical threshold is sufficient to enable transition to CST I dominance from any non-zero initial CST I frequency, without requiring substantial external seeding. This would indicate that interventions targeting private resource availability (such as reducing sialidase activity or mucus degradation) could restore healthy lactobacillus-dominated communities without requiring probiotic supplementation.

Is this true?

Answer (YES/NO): NO